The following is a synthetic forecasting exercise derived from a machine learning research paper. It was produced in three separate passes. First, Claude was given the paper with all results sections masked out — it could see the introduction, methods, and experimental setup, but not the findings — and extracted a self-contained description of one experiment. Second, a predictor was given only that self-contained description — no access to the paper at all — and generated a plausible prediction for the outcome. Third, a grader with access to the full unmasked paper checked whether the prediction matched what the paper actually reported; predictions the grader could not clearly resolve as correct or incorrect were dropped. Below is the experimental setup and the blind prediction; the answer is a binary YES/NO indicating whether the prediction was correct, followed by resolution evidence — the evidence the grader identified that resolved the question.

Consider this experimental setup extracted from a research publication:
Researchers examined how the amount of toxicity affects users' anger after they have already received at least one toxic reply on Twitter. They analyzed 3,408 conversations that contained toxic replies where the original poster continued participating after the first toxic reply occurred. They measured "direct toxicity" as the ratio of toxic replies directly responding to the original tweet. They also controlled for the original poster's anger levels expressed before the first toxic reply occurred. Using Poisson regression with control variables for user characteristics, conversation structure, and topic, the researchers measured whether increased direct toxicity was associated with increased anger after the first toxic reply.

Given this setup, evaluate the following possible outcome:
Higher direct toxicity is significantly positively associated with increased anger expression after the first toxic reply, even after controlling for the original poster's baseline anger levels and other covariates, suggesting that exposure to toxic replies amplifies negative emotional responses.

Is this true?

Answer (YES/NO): NO